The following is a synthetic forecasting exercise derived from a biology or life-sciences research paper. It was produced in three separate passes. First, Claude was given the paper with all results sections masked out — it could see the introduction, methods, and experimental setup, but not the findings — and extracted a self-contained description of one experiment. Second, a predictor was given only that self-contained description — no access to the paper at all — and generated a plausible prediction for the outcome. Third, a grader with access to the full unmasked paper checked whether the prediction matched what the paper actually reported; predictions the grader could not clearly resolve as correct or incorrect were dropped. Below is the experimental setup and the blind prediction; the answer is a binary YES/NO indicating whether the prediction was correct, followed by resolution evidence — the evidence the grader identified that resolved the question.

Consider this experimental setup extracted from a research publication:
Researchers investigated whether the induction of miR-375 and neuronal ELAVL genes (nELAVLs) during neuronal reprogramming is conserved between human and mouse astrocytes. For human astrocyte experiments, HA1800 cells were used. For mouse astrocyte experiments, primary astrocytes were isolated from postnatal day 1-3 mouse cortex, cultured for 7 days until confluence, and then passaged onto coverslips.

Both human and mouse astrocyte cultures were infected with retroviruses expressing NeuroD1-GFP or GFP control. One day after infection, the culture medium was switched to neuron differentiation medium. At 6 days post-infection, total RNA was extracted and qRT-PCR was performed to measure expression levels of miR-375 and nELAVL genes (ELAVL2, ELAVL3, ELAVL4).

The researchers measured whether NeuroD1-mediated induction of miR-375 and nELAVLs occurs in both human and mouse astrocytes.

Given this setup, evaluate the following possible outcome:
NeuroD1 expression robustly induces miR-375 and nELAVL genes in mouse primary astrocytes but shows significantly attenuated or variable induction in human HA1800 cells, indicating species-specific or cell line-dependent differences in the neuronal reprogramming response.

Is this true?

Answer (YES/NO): NO